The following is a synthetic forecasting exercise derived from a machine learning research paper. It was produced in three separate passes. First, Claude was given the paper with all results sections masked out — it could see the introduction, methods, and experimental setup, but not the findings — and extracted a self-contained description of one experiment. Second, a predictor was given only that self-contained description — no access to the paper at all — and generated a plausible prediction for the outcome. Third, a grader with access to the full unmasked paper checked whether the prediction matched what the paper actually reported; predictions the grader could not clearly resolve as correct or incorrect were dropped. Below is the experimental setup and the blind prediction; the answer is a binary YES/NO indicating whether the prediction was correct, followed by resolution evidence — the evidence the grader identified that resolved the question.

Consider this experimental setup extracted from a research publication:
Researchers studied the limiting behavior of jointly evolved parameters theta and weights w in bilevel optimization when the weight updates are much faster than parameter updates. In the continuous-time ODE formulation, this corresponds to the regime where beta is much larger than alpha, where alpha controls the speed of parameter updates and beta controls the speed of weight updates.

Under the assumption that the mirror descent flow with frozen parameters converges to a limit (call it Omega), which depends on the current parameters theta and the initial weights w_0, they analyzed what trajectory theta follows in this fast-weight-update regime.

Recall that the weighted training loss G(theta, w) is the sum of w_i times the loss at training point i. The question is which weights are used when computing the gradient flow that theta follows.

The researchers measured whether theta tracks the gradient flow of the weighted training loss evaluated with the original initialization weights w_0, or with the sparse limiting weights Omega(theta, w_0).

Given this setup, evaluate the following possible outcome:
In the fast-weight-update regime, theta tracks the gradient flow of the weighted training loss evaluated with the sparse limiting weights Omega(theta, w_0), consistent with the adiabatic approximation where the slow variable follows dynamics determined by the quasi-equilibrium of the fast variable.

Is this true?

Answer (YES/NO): YES